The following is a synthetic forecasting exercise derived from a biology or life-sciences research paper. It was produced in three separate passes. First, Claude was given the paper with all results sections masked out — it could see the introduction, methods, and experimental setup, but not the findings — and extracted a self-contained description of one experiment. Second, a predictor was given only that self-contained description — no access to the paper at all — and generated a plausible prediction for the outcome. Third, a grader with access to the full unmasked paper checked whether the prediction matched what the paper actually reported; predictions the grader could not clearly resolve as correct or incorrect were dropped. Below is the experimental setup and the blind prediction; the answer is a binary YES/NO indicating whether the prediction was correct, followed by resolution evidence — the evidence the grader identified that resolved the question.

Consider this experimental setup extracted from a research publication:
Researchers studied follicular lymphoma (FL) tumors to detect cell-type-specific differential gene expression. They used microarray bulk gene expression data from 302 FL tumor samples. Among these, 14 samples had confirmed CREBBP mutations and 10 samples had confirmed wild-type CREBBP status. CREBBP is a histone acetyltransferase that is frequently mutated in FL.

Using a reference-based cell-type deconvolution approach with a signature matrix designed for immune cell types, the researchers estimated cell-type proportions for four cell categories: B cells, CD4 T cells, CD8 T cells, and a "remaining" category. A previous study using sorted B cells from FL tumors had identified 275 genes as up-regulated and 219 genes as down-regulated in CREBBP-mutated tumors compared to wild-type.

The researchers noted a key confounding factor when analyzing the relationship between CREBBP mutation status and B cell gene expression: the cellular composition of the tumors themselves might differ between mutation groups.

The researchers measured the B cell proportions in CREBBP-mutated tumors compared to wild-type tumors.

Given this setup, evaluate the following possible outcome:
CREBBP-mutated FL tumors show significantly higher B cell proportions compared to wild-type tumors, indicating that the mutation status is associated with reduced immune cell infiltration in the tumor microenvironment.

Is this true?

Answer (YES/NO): NO